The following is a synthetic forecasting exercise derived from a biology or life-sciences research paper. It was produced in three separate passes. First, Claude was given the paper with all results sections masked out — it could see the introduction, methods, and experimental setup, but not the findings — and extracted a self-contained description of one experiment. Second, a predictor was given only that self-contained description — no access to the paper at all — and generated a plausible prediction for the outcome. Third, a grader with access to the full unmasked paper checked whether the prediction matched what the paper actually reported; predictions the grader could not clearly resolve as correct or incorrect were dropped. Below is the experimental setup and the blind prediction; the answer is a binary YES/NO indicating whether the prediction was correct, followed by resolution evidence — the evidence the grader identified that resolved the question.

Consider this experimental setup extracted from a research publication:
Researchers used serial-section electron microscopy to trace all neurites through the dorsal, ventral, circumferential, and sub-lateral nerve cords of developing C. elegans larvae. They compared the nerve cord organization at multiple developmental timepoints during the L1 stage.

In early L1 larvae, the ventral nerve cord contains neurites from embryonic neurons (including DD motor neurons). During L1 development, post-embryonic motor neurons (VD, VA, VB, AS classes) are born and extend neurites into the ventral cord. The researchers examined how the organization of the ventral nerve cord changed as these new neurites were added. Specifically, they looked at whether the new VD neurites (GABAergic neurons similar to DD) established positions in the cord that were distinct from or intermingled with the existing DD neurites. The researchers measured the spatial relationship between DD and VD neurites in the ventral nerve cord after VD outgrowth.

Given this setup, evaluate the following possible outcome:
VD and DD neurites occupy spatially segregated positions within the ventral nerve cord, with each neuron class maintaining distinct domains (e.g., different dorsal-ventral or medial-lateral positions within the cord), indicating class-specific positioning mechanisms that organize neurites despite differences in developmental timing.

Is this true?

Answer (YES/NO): NO